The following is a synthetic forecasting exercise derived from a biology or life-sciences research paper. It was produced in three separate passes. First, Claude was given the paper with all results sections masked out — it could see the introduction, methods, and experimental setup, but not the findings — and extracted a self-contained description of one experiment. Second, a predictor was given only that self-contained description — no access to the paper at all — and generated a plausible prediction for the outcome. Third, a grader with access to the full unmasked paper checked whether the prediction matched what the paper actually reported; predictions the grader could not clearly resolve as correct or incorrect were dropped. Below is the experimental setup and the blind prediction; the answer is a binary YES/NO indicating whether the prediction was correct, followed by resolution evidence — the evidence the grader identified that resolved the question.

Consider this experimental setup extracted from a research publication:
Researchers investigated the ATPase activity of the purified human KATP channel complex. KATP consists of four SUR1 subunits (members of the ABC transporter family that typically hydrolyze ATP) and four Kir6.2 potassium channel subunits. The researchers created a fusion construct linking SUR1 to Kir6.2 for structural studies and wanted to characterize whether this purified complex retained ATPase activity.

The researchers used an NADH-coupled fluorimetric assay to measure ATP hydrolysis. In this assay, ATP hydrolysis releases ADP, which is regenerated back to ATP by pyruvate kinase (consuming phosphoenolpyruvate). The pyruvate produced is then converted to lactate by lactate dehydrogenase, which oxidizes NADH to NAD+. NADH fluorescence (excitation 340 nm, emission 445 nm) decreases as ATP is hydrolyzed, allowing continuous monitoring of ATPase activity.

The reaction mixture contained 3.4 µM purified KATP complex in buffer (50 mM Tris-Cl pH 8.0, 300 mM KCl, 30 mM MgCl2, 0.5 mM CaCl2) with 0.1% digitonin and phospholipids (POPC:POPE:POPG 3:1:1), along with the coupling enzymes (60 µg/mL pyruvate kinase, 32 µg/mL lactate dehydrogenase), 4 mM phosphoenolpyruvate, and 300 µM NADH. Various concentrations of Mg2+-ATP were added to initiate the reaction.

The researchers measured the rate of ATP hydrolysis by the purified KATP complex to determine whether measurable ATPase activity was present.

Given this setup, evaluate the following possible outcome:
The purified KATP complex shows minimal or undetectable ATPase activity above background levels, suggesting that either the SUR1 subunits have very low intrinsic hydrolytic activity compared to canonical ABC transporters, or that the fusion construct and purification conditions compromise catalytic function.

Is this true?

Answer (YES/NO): NO